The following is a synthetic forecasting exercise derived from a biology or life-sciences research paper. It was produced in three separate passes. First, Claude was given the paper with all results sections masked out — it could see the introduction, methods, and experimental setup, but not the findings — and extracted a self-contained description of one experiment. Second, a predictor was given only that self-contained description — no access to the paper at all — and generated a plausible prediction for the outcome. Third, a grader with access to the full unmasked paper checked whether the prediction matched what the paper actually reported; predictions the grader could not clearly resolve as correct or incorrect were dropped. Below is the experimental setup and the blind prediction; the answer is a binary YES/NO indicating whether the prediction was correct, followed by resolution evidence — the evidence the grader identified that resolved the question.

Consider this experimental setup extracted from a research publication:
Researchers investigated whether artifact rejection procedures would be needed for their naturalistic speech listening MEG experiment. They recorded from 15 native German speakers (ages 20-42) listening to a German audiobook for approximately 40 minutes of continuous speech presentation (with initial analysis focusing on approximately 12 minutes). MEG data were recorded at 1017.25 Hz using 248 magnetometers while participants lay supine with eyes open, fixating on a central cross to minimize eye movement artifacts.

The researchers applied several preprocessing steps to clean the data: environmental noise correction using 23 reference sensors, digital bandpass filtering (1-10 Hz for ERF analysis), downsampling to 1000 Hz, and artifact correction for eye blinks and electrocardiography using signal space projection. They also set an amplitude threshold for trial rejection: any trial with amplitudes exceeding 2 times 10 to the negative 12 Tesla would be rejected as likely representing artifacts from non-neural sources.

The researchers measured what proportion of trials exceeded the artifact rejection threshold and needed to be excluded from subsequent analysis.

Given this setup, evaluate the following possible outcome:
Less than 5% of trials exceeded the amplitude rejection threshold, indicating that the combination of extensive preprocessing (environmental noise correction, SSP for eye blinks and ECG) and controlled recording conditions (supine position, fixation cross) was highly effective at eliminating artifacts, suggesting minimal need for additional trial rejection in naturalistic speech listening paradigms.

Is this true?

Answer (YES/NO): YES